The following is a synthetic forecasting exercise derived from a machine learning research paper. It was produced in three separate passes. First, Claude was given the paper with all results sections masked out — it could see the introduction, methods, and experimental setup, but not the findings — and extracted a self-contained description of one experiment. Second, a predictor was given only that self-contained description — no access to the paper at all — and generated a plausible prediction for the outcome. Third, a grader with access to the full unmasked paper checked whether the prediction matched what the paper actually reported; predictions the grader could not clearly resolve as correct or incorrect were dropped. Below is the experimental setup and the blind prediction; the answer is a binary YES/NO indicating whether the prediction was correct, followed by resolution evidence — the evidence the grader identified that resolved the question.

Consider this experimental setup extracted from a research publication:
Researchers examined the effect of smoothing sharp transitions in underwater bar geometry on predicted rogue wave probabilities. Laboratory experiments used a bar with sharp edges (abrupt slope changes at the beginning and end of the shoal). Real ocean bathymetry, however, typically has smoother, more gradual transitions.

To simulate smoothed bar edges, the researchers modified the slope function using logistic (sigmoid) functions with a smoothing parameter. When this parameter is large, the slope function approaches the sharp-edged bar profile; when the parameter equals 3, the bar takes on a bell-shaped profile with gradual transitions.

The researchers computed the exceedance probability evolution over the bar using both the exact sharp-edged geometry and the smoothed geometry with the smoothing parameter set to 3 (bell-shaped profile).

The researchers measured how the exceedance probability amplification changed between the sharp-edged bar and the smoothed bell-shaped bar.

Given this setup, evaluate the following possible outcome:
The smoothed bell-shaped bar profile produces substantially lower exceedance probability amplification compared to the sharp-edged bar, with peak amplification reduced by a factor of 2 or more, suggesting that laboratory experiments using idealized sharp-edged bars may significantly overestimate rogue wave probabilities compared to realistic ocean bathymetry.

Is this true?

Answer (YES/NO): NO